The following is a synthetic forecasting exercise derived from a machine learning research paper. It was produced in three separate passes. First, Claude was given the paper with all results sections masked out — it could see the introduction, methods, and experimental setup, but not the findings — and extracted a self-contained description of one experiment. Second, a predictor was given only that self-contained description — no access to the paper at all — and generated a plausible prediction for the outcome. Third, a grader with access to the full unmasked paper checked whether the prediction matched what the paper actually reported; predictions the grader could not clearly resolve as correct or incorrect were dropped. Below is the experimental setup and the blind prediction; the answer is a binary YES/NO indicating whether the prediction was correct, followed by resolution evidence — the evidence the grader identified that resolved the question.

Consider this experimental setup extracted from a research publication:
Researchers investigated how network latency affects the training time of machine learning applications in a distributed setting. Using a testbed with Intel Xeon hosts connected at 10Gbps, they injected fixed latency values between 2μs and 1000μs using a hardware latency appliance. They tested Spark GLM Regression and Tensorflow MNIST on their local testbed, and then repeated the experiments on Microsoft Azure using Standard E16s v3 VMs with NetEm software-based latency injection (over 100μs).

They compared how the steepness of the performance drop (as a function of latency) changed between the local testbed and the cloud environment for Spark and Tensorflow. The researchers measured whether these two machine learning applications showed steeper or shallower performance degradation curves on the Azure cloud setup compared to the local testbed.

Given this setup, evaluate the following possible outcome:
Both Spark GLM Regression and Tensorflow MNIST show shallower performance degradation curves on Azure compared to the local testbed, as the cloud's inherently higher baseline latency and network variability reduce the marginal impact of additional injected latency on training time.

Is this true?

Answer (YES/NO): NO